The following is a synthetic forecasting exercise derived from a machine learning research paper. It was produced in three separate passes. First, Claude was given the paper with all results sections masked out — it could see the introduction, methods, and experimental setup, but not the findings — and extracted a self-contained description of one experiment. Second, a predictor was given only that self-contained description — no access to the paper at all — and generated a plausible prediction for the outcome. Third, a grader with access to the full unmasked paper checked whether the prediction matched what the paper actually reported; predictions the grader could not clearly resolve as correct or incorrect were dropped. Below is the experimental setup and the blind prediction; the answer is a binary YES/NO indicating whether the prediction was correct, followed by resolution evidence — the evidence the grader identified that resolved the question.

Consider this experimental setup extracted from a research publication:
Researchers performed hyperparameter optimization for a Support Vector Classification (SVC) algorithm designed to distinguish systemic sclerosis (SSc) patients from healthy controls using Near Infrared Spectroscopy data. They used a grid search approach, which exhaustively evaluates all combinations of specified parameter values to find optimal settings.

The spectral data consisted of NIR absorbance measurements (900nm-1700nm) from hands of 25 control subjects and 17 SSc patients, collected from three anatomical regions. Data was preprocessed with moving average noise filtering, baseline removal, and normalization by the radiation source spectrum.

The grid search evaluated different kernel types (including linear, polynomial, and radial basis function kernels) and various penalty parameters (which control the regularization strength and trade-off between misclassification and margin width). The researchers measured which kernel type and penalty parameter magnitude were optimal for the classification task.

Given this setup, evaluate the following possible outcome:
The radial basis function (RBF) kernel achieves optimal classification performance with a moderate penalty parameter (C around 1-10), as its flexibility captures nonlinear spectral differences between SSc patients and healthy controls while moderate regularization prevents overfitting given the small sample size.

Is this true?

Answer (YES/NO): NO